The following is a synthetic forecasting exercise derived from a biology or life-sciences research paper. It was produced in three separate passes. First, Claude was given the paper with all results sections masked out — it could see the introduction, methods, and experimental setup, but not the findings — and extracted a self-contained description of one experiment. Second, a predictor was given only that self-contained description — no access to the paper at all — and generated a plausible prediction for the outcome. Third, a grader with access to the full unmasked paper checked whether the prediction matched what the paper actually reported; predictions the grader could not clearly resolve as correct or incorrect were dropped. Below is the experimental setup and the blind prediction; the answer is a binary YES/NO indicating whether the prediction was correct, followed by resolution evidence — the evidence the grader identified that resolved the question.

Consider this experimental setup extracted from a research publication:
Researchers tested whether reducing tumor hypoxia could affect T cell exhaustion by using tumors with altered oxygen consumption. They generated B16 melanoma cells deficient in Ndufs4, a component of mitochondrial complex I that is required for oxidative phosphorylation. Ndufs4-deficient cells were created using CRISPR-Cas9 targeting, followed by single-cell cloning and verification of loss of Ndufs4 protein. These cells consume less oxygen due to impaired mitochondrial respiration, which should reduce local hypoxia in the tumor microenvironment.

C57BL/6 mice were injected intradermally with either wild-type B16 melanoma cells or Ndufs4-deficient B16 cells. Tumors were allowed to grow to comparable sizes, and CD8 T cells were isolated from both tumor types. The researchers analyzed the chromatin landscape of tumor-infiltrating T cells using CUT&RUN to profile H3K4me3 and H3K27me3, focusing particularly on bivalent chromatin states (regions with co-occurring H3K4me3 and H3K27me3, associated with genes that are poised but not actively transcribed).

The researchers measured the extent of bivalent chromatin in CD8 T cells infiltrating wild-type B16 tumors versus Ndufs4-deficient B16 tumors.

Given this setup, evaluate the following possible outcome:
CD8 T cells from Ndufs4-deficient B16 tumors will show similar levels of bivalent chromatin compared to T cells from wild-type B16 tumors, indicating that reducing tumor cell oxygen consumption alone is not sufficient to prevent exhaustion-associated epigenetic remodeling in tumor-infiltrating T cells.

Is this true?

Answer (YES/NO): NO